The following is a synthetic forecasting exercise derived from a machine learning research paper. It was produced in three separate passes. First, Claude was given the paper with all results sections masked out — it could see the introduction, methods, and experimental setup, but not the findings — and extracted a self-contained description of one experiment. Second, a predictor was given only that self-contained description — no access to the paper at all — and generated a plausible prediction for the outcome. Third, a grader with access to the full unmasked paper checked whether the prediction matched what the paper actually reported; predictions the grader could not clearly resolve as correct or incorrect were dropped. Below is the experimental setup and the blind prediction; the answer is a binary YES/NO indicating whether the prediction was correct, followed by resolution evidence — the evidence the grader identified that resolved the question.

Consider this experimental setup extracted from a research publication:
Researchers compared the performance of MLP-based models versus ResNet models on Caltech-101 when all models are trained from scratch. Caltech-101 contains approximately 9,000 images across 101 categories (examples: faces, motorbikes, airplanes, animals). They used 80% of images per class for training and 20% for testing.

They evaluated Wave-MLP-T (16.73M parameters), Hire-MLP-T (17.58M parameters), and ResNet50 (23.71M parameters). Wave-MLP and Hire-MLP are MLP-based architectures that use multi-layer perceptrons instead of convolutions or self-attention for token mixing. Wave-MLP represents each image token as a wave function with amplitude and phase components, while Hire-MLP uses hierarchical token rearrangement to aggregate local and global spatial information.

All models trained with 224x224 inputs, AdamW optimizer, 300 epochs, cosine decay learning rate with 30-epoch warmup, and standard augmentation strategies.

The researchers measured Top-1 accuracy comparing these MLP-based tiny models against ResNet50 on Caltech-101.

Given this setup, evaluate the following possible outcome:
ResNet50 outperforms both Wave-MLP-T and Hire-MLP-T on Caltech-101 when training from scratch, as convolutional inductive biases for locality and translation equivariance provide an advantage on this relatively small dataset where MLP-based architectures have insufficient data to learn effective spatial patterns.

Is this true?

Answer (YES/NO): YES